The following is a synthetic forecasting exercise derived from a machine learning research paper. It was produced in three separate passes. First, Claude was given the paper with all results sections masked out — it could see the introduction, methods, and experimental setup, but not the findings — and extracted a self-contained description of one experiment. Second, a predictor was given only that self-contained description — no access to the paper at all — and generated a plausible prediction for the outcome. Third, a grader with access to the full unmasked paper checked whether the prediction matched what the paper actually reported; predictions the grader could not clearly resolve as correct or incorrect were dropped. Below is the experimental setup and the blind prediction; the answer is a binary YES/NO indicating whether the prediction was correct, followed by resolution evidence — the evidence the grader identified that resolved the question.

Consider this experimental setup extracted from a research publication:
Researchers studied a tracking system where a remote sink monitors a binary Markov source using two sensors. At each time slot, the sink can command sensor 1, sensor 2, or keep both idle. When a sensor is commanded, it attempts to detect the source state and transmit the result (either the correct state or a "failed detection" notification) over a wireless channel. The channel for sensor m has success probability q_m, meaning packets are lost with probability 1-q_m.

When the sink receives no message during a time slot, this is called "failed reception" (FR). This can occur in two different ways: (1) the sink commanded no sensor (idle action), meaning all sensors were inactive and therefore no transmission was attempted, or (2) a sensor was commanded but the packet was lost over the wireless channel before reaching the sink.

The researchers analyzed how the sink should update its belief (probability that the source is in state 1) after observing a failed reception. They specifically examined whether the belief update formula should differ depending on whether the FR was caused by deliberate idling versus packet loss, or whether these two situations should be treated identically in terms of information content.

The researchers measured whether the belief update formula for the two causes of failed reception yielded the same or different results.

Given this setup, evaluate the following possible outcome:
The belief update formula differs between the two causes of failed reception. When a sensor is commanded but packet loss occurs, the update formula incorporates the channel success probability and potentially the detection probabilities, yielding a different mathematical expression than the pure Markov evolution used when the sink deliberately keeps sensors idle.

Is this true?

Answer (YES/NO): NO